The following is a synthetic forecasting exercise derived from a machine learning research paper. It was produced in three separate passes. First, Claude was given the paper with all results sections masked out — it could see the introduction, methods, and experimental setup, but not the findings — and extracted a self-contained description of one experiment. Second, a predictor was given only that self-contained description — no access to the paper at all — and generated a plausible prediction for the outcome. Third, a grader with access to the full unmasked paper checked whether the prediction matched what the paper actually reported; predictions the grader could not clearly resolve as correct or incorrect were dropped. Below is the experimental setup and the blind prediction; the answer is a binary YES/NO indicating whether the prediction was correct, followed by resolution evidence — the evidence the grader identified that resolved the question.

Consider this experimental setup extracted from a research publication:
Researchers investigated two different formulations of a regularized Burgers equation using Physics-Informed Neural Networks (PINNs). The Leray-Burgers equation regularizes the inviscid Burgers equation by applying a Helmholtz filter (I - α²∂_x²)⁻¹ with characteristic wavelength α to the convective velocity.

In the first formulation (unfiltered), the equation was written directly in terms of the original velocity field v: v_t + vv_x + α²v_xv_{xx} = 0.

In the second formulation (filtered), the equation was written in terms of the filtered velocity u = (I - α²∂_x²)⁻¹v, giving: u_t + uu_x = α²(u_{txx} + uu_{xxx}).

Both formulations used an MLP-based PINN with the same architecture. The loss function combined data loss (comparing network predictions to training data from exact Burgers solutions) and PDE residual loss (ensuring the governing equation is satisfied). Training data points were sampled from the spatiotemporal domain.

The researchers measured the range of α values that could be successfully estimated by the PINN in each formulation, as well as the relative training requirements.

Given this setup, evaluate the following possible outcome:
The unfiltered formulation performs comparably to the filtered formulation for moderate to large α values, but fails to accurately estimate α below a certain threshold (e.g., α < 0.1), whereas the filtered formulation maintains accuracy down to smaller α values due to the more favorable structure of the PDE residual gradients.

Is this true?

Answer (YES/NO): NO